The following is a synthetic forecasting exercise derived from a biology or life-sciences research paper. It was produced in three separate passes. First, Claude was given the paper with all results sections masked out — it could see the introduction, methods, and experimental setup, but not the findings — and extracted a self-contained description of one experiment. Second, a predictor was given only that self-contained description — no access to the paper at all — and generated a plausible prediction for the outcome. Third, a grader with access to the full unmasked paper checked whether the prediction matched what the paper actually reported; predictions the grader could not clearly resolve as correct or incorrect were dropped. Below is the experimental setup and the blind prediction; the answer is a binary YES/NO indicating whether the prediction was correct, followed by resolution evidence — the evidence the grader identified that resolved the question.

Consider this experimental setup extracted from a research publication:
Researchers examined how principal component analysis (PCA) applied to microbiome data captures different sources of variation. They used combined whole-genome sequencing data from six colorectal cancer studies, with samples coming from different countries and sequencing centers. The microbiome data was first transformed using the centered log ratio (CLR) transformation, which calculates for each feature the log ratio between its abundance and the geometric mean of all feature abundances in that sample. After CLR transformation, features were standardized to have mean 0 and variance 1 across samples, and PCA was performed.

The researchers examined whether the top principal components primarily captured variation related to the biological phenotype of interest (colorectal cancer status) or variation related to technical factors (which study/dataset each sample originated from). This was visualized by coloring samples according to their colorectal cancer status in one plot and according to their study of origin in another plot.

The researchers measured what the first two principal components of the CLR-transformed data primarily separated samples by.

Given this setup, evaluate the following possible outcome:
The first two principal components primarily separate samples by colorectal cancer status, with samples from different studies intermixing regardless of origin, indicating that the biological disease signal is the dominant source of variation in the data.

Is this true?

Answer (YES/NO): NO